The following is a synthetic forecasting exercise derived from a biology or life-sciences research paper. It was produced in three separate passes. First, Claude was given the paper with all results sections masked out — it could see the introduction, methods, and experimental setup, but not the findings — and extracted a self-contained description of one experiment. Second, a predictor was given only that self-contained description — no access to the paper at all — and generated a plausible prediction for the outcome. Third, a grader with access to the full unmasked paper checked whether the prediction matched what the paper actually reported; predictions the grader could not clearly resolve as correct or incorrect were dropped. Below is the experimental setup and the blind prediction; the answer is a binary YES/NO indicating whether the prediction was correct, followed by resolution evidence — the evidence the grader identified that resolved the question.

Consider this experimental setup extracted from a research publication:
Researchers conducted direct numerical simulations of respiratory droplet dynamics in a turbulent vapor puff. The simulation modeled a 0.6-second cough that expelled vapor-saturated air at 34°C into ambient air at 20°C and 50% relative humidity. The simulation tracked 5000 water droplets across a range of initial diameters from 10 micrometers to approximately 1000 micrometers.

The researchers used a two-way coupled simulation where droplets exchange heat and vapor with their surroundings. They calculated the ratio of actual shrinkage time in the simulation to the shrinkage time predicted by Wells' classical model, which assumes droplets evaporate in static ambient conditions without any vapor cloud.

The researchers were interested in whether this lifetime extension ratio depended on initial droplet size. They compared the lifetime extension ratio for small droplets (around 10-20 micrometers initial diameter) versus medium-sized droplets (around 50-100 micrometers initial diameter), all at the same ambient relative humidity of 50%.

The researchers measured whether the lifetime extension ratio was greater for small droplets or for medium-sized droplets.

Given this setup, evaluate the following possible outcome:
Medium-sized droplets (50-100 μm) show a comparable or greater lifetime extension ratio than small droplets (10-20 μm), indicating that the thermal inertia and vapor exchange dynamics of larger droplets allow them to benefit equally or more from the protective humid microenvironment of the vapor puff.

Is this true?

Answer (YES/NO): NO